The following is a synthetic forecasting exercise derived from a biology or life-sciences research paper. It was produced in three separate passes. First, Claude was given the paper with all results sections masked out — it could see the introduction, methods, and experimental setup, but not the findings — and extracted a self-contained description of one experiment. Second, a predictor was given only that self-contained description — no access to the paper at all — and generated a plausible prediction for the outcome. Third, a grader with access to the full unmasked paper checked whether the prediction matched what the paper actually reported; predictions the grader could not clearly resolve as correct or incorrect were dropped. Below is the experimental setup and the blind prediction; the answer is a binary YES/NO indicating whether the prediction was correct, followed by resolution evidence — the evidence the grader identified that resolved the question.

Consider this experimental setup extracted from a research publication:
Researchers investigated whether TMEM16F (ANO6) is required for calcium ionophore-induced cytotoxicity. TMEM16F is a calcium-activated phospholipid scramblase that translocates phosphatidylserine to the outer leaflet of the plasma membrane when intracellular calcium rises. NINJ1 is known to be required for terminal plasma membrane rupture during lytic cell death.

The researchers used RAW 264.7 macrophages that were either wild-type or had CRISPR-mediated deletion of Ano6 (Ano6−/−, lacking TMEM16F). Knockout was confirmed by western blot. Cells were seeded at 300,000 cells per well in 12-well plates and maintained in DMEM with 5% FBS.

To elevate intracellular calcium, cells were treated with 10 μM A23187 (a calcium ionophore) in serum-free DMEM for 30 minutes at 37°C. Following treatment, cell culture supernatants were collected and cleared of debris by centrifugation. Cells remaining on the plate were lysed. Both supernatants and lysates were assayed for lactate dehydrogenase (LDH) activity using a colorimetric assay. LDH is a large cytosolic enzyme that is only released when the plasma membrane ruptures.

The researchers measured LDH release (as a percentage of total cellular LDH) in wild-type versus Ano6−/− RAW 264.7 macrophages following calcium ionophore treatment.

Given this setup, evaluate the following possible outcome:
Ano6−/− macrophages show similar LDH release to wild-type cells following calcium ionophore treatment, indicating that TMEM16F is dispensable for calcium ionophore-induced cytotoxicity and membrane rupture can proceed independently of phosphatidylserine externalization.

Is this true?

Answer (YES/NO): NO